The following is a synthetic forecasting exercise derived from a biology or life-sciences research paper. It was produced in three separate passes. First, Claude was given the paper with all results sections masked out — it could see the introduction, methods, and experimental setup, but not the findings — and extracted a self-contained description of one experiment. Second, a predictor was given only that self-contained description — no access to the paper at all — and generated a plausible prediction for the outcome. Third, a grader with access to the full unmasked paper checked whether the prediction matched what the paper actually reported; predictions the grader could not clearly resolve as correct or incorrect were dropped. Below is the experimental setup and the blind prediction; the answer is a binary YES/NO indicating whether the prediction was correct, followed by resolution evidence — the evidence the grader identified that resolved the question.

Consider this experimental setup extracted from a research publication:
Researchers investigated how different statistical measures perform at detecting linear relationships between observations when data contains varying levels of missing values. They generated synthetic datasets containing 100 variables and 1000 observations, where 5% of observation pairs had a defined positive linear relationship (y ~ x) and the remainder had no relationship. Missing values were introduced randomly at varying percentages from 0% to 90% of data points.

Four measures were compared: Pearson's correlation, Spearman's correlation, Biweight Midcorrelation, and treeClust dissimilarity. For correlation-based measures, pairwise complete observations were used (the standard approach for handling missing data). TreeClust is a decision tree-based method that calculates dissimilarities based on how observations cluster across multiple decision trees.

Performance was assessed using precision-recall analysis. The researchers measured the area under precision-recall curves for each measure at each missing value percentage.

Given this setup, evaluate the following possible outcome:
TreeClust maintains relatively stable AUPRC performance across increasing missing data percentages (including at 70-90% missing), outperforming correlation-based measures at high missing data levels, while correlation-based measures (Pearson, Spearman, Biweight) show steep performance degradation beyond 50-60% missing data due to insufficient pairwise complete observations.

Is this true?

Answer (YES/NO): NO